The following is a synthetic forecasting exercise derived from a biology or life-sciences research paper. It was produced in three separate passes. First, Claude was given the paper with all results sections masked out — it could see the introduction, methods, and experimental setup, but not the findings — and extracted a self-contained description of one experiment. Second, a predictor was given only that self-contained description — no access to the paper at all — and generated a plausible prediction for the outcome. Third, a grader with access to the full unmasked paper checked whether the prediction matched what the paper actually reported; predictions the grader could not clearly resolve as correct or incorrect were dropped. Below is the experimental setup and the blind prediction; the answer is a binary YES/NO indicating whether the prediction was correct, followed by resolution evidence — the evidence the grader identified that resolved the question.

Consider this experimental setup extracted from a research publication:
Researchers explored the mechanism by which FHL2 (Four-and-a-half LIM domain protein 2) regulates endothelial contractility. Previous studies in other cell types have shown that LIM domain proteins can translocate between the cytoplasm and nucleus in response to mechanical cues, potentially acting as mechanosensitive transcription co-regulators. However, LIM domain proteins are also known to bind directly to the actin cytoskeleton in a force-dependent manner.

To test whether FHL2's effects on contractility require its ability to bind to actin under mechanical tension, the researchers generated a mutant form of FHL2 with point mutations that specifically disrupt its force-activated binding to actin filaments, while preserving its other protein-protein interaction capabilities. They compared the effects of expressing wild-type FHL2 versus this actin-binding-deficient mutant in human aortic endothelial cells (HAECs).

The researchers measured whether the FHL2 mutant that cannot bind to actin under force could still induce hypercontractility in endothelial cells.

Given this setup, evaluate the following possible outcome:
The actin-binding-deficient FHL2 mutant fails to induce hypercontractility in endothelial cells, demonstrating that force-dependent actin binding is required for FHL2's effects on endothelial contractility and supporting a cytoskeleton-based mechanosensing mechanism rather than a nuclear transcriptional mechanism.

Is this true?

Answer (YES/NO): YES